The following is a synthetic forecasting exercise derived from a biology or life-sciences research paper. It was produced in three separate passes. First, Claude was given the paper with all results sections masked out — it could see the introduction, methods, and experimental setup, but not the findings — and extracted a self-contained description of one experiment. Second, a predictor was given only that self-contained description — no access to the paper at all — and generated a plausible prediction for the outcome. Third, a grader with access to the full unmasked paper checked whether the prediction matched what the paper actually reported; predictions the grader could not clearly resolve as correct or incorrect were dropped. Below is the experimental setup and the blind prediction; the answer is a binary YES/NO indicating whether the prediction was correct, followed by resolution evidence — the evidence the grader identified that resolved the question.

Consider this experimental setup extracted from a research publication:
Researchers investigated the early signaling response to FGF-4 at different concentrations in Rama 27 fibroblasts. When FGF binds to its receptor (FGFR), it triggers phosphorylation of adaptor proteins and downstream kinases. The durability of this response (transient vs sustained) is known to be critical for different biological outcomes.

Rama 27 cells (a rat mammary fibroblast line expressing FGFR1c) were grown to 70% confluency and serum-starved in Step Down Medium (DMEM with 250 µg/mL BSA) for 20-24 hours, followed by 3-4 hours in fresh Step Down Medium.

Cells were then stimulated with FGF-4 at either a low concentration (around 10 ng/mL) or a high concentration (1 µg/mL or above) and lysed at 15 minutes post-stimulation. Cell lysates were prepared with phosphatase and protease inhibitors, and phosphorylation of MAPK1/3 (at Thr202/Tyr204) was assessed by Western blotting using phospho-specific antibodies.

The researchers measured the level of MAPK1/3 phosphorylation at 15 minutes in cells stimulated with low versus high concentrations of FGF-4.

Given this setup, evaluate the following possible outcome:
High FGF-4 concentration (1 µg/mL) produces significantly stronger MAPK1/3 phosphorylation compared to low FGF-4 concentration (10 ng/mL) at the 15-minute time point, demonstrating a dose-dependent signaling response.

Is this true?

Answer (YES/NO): NO